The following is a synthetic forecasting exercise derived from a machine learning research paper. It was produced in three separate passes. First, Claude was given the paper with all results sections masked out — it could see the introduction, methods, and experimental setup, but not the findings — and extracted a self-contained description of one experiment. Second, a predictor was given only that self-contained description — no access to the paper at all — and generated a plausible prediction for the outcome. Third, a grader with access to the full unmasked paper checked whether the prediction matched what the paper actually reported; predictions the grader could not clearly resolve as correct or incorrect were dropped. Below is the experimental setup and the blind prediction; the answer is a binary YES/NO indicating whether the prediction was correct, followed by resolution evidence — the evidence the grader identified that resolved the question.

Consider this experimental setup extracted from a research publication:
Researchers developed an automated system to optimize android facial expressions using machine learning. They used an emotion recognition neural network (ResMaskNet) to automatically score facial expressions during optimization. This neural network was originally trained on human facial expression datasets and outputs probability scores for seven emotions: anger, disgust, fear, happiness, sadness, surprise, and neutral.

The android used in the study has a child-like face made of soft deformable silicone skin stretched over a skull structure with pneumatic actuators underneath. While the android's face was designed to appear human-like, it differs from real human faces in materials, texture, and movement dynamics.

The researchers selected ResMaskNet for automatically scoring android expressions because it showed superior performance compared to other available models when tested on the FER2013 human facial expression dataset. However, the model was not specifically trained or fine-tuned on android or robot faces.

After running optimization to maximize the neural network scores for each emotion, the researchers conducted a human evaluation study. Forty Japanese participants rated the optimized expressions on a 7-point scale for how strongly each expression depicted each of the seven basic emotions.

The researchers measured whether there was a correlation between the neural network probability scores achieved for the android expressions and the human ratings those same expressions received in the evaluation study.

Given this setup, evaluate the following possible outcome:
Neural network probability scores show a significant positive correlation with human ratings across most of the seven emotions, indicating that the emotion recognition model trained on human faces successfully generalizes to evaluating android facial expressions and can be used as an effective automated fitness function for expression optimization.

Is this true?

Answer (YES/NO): NO